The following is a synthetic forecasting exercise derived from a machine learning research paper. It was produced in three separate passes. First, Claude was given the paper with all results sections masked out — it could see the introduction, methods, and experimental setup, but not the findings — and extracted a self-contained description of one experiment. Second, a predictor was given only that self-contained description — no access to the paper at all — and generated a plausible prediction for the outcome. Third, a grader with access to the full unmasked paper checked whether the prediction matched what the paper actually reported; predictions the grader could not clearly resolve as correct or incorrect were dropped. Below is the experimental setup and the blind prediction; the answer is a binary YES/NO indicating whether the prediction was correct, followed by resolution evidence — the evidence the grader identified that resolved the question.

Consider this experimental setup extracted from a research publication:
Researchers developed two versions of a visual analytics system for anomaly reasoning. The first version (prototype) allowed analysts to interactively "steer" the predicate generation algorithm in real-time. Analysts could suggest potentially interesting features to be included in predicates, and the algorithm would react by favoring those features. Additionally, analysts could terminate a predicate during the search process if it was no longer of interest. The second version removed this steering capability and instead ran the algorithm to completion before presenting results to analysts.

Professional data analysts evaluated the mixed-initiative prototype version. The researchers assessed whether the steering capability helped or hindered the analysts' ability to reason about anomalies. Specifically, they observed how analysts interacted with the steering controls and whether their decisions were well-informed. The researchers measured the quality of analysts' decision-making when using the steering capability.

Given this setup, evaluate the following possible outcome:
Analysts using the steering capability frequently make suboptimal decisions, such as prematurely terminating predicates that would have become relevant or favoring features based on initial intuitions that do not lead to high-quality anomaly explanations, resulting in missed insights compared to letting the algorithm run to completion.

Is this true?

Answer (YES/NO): YES